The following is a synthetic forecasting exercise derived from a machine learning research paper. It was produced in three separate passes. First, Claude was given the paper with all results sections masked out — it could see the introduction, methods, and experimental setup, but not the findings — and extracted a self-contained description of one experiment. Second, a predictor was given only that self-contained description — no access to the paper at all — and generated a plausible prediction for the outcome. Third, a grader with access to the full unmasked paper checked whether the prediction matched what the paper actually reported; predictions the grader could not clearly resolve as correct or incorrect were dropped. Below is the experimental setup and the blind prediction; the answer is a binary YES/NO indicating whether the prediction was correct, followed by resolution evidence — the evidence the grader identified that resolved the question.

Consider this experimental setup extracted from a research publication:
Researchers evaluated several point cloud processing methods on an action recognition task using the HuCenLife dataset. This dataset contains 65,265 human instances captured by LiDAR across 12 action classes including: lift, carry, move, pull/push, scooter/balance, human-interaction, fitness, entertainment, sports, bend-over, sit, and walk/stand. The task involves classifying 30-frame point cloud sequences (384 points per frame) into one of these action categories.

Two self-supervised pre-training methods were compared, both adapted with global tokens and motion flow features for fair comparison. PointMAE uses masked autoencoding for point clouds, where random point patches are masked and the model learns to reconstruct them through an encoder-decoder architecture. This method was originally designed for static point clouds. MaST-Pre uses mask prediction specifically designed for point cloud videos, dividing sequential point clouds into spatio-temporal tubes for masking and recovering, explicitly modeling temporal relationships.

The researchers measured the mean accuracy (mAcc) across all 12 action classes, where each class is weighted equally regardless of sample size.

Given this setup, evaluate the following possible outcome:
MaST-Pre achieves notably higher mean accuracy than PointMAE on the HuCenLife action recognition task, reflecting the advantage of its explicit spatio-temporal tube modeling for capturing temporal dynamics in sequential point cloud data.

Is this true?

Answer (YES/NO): NO